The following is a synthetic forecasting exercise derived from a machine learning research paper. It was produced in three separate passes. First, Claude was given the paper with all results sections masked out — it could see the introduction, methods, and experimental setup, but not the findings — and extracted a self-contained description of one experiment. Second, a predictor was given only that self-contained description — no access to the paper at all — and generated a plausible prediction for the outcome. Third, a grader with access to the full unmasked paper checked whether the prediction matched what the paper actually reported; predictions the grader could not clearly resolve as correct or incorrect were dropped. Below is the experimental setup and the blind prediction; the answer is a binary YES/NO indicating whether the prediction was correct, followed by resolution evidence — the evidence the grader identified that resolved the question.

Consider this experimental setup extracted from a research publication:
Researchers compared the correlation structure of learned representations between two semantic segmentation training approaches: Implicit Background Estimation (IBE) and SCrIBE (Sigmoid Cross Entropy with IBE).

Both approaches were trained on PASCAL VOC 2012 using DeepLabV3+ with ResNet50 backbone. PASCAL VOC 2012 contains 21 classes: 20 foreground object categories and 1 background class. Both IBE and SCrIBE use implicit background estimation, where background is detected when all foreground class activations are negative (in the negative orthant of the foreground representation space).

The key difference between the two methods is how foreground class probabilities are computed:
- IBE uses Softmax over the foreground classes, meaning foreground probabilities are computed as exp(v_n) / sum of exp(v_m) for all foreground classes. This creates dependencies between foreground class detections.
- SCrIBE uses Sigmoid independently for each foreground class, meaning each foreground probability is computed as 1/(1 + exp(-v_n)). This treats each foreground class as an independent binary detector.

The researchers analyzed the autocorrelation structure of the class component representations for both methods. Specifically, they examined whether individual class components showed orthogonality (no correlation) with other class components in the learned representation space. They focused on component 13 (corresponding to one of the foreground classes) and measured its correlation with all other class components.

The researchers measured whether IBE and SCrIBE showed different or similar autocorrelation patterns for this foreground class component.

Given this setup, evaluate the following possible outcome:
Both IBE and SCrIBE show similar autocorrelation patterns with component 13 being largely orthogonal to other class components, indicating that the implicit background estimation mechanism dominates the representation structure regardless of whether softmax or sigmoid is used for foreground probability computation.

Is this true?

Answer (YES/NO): YES